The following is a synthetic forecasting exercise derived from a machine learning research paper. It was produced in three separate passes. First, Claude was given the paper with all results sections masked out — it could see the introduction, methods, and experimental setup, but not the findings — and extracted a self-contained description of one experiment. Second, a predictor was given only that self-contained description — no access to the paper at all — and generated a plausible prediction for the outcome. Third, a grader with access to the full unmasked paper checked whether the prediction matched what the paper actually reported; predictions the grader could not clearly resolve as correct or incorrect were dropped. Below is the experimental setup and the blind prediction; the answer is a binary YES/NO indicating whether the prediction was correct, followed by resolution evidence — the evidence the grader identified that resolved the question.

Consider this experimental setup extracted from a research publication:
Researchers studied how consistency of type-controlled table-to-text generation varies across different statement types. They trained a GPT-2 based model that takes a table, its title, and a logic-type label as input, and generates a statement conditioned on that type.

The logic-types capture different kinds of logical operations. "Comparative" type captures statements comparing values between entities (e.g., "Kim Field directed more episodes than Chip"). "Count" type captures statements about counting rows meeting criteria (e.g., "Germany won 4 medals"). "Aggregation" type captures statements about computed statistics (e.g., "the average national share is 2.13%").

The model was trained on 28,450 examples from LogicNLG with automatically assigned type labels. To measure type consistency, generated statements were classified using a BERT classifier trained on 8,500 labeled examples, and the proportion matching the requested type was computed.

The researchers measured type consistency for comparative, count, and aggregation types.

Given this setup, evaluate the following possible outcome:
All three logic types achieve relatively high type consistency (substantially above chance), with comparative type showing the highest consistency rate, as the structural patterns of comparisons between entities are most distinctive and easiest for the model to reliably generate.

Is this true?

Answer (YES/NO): YES